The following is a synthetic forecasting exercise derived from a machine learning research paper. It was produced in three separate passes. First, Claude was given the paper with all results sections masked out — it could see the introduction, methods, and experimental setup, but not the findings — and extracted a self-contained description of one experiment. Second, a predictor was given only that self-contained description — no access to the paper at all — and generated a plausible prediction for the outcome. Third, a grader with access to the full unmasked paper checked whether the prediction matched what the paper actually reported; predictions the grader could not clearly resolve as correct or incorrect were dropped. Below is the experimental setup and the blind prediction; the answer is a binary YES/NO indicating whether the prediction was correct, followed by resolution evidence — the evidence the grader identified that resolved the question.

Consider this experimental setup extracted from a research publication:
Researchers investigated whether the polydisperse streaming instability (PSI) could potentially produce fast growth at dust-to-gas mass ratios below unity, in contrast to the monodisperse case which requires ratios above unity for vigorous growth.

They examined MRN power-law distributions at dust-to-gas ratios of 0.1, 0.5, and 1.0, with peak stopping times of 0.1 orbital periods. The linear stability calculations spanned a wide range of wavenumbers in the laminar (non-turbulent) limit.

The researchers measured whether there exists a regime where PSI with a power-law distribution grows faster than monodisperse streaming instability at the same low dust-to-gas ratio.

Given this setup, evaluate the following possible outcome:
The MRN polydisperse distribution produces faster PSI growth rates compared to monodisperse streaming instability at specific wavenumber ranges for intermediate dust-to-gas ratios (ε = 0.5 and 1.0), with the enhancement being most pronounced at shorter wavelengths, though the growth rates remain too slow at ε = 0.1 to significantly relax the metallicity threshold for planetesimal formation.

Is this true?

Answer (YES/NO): NO